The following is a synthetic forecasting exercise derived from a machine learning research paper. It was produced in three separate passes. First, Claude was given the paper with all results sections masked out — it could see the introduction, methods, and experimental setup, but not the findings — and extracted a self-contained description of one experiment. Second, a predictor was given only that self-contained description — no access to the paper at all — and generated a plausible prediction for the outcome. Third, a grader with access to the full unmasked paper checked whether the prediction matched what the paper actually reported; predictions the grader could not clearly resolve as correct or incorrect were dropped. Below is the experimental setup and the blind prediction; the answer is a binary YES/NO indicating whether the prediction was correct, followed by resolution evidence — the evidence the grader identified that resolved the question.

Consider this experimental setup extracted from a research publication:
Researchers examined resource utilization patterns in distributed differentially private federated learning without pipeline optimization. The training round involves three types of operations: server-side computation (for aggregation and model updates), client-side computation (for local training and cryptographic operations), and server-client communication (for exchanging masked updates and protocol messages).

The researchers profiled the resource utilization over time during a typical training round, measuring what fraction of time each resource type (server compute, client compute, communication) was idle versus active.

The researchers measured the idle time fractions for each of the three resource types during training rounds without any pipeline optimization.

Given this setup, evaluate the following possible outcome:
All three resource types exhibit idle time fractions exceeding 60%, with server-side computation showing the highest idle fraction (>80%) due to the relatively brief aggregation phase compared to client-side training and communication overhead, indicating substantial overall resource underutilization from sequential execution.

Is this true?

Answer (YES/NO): NO